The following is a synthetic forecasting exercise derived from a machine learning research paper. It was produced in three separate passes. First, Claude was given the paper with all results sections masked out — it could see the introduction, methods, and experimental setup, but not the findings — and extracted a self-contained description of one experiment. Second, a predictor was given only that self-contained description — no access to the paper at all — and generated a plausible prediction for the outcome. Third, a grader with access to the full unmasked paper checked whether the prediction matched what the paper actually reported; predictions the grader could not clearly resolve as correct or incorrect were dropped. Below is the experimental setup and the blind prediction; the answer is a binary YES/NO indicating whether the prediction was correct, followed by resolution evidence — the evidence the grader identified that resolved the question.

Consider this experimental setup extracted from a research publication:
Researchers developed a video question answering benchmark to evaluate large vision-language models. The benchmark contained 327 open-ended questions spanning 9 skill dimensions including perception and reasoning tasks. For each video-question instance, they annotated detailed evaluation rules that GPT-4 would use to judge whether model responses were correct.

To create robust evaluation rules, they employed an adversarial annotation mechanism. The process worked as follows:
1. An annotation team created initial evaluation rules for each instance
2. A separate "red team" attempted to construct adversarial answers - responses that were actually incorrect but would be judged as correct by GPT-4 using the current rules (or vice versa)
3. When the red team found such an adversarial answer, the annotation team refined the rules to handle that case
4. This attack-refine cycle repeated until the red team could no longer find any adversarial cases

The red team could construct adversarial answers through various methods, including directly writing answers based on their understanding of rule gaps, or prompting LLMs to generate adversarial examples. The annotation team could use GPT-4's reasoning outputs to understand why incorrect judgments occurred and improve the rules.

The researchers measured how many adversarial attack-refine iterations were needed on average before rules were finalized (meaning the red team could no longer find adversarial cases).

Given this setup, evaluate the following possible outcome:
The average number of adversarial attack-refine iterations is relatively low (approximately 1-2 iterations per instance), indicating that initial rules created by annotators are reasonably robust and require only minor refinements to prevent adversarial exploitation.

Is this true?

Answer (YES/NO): NO